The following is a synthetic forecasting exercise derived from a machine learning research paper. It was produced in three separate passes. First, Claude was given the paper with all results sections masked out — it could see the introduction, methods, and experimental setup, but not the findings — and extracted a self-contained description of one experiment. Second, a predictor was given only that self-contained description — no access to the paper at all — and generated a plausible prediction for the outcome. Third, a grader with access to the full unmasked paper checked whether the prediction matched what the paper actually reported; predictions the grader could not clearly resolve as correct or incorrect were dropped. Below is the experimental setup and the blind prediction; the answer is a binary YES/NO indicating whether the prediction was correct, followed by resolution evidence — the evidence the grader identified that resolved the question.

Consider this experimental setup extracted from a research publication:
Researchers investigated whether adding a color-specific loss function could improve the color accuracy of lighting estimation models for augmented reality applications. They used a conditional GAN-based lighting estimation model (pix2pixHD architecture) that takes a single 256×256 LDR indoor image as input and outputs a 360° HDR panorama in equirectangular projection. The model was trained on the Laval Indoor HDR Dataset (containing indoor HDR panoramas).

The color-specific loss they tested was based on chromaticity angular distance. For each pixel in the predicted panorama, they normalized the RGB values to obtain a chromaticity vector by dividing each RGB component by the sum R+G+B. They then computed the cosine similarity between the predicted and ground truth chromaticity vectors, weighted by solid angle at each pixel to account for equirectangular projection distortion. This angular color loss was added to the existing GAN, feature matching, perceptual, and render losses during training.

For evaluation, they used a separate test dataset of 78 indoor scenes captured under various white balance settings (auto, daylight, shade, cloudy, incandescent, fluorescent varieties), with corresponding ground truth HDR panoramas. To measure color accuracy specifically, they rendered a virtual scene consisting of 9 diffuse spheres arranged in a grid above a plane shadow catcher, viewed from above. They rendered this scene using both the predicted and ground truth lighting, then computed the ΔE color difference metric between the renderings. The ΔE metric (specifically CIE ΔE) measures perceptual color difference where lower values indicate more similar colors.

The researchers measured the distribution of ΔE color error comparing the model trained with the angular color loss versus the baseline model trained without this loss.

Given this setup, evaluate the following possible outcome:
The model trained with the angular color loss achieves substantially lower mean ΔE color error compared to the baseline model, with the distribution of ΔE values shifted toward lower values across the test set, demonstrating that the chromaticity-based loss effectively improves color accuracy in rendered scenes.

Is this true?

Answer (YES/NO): NO